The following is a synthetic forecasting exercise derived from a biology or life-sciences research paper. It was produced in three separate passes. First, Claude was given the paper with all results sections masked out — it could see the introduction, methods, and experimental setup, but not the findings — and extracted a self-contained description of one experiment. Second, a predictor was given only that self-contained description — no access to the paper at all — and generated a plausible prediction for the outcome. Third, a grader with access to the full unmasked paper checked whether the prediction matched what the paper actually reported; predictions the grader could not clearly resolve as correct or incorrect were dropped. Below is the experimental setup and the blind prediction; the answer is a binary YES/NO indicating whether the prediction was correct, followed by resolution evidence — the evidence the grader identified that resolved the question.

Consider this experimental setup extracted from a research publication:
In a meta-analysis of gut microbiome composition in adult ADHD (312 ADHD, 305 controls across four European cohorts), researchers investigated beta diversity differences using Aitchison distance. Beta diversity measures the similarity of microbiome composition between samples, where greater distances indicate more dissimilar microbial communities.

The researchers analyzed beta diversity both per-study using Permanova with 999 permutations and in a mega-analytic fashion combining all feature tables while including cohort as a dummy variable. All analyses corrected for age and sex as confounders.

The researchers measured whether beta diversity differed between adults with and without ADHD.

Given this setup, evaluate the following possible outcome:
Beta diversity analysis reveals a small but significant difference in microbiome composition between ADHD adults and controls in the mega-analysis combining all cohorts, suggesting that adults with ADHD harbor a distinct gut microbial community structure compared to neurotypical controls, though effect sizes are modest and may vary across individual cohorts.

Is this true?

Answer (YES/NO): YES